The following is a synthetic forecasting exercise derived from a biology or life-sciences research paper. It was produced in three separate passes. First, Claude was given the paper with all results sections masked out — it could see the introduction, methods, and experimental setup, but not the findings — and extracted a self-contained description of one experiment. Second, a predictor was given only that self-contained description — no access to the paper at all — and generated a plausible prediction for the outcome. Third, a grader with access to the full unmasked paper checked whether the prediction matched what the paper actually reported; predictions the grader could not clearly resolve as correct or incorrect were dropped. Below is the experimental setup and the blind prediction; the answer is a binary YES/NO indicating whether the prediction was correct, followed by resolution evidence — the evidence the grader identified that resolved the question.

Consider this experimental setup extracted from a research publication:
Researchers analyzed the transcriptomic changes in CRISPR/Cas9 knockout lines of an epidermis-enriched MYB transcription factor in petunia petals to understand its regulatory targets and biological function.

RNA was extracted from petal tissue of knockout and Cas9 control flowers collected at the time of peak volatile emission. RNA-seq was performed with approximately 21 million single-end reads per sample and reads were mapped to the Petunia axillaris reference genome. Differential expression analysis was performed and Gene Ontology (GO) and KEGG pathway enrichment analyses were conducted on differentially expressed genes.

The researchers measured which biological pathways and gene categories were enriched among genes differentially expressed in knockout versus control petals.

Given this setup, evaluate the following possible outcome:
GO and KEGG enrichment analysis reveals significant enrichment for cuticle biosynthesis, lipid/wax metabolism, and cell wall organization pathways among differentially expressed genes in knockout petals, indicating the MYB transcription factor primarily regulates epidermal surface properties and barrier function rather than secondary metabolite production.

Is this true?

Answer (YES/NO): NO